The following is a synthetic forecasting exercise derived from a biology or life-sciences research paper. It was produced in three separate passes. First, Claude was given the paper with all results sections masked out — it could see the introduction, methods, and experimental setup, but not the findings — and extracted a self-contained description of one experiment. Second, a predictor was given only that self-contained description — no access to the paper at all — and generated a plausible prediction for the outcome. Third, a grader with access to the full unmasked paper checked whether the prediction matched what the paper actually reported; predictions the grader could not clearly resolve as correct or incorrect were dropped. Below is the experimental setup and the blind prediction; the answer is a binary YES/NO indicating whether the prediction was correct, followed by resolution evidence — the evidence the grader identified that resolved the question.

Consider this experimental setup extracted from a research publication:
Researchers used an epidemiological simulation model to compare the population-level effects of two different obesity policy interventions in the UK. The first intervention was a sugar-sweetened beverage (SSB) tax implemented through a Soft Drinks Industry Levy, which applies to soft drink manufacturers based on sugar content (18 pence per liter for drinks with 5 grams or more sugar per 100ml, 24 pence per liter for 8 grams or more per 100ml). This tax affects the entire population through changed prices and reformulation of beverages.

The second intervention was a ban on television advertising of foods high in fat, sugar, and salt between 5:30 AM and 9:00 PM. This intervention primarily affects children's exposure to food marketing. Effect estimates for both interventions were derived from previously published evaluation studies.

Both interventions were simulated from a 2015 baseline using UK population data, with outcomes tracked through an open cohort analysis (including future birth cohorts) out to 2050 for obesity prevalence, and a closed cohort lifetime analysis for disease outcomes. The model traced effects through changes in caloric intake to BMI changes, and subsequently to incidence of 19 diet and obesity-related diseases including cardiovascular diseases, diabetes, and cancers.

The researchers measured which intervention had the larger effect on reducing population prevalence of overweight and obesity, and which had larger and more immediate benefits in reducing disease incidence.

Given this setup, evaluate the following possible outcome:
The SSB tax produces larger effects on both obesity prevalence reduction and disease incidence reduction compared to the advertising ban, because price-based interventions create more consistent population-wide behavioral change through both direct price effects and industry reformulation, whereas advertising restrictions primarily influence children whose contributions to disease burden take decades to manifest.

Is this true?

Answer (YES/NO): NO